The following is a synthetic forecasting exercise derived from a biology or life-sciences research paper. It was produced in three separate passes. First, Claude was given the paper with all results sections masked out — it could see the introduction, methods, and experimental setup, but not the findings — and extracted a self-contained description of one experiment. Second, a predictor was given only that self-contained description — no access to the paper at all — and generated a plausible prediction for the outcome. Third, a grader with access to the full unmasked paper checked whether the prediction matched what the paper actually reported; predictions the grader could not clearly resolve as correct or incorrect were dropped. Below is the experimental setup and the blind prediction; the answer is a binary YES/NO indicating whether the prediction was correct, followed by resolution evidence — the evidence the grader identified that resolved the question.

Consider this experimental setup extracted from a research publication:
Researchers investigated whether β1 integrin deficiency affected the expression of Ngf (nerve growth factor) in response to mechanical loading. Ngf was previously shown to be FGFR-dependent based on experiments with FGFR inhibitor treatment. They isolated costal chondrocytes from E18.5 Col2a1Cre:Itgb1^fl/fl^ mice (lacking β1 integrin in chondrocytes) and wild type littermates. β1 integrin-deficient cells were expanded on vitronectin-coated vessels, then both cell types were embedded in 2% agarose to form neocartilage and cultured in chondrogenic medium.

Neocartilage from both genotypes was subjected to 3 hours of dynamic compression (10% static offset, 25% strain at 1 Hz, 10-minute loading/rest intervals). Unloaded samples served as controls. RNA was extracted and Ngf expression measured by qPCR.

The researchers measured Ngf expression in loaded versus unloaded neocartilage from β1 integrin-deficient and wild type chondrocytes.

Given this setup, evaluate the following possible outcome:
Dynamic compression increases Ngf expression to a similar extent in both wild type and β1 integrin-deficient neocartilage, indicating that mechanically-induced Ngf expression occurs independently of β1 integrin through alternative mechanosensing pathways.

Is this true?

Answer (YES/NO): NO